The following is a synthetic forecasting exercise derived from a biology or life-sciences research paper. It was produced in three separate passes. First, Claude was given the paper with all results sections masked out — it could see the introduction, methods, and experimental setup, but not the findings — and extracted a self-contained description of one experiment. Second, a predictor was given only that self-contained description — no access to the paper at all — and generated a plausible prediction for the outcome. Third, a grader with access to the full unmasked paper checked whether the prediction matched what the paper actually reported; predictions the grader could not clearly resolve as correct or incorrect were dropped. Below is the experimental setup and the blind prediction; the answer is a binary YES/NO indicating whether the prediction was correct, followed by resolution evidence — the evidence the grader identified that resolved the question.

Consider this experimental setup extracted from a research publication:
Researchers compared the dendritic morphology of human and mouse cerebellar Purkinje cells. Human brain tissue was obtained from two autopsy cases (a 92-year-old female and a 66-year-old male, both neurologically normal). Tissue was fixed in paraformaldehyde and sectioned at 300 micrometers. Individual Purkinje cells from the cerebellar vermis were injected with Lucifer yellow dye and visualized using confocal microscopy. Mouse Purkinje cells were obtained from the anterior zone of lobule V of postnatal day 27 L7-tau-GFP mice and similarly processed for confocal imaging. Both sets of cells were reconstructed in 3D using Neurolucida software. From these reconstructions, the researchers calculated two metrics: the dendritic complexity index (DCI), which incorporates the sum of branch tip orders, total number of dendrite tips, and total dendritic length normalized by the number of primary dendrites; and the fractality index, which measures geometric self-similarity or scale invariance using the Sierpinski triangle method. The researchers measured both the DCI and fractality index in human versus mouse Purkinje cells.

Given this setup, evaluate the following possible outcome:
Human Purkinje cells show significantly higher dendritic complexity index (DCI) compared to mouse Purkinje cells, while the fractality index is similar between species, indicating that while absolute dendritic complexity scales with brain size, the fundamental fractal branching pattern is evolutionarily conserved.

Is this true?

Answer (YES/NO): YES